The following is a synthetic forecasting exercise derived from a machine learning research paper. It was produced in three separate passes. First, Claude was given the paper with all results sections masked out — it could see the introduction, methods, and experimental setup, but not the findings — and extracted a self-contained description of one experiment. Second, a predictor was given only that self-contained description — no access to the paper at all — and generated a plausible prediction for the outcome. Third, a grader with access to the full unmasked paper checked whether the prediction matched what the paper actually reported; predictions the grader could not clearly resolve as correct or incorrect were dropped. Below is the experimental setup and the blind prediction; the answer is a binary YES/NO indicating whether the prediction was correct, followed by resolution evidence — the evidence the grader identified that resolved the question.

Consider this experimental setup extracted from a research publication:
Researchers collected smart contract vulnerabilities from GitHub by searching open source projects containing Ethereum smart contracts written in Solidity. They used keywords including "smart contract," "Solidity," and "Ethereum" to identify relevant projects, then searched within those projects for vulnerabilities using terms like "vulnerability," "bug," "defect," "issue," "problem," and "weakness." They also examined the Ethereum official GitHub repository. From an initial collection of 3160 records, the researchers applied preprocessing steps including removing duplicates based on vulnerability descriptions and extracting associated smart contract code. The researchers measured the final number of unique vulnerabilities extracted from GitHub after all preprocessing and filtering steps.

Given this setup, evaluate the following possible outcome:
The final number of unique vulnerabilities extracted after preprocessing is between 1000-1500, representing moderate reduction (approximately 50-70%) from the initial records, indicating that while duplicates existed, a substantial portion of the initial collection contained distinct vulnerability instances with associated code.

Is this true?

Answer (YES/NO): NO